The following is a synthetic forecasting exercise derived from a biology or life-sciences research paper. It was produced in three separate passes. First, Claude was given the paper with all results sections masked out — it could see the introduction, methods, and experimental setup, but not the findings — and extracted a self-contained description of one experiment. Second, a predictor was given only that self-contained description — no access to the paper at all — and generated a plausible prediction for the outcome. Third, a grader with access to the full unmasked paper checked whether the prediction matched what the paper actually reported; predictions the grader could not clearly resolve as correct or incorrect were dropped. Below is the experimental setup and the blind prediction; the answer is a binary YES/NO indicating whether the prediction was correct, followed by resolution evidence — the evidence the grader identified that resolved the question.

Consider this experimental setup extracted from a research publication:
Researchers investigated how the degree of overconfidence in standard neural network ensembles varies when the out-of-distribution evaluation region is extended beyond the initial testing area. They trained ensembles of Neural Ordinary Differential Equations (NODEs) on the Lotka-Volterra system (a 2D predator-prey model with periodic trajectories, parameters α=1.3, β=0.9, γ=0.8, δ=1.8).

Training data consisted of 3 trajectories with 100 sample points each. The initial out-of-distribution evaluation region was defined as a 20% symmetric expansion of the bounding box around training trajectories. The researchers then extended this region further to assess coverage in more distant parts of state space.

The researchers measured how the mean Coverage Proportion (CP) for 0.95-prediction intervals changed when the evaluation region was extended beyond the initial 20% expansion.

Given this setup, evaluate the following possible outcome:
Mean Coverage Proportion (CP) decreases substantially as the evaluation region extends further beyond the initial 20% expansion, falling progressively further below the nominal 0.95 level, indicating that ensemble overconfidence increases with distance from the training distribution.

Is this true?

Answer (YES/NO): YES